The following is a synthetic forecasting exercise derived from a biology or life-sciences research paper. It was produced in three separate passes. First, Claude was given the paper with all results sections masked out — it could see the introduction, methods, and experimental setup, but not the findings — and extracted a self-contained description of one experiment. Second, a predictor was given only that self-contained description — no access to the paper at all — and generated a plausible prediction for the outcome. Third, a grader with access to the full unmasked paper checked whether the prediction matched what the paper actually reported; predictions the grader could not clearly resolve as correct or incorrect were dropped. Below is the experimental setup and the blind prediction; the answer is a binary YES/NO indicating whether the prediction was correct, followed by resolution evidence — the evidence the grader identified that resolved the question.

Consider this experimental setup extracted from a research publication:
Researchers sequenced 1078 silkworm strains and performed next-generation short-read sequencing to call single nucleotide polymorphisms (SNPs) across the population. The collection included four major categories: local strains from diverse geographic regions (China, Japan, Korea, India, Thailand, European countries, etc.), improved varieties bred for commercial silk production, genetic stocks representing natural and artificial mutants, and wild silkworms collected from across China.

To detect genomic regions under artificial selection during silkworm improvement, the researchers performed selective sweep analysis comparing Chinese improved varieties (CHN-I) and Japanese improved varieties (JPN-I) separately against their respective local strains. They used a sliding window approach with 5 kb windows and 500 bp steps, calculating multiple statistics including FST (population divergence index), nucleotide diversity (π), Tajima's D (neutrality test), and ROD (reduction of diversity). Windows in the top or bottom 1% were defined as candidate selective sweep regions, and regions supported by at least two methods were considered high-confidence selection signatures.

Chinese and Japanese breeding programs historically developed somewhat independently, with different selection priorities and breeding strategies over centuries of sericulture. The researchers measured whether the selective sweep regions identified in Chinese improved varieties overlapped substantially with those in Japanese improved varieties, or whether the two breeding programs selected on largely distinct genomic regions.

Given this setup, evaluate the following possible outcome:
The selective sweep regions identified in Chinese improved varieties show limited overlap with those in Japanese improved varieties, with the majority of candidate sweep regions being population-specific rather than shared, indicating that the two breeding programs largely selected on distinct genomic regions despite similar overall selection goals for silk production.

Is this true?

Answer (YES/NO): YES